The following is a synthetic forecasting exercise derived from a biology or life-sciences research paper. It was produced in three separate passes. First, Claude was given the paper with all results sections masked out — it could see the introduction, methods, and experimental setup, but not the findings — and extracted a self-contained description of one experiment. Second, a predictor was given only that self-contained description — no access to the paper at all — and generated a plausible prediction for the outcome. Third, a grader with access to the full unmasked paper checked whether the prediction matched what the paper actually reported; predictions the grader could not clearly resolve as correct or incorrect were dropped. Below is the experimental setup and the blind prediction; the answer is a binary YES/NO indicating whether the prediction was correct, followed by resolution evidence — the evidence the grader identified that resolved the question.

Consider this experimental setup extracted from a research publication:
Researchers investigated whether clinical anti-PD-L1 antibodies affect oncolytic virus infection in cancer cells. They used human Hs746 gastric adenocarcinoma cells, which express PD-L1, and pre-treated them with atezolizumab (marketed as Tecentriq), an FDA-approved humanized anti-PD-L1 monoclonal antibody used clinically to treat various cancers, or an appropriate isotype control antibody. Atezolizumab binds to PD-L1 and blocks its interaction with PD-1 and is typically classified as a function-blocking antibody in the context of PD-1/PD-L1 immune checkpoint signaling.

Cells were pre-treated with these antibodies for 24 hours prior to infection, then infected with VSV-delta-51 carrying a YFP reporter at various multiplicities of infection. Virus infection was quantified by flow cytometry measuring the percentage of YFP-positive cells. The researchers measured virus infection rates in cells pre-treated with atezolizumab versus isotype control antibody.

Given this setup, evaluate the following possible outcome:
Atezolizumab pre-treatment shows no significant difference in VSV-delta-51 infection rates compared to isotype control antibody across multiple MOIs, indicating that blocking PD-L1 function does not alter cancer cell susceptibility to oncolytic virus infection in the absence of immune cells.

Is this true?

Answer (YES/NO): NO